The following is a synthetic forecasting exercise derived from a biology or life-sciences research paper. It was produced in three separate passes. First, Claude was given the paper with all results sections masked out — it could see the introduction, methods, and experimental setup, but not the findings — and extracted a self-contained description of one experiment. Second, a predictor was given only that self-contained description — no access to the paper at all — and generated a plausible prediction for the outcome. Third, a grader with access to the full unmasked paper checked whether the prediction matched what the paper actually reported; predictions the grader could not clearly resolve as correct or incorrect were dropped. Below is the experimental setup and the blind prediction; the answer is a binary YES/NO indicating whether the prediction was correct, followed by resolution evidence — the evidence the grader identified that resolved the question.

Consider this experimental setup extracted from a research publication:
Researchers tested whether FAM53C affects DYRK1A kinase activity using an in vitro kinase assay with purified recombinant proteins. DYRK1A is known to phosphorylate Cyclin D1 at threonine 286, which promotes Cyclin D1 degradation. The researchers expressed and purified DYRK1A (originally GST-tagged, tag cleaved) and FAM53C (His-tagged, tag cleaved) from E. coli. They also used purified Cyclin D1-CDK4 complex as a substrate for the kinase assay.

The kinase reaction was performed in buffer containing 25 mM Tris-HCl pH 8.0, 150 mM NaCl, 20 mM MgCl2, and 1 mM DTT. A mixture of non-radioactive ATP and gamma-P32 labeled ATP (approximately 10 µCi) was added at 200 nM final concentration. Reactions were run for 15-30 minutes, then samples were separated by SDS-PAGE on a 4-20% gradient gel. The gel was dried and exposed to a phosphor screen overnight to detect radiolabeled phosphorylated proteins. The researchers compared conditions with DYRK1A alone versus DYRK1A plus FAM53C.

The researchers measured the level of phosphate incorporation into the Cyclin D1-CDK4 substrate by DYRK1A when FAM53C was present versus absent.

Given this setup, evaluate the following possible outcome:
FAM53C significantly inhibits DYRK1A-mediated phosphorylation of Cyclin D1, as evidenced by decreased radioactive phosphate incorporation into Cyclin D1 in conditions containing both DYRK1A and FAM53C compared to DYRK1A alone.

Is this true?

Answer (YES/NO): YES